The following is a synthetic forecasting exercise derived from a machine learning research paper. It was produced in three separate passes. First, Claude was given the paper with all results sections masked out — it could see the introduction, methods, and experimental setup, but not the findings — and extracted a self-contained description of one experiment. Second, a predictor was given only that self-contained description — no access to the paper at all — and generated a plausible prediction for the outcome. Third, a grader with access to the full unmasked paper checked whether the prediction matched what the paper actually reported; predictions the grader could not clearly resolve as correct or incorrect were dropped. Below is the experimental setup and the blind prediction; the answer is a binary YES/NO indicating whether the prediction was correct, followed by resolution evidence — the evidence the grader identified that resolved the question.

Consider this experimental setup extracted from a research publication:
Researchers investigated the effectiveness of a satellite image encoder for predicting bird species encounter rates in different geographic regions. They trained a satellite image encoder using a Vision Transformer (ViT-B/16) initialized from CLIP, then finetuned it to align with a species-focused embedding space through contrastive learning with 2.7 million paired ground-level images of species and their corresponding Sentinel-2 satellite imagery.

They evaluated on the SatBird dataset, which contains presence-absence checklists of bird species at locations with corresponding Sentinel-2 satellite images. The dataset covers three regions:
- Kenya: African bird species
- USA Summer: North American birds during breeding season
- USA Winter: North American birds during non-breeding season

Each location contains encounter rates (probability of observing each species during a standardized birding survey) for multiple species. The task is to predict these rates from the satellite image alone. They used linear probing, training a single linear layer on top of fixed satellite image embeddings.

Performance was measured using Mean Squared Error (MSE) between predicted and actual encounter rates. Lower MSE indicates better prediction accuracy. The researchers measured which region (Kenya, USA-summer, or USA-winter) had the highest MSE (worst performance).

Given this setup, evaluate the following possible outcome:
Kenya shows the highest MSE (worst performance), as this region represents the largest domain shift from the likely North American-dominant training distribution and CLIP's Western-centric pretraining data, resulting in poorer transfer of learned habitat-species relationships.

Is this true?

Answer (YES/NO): YES